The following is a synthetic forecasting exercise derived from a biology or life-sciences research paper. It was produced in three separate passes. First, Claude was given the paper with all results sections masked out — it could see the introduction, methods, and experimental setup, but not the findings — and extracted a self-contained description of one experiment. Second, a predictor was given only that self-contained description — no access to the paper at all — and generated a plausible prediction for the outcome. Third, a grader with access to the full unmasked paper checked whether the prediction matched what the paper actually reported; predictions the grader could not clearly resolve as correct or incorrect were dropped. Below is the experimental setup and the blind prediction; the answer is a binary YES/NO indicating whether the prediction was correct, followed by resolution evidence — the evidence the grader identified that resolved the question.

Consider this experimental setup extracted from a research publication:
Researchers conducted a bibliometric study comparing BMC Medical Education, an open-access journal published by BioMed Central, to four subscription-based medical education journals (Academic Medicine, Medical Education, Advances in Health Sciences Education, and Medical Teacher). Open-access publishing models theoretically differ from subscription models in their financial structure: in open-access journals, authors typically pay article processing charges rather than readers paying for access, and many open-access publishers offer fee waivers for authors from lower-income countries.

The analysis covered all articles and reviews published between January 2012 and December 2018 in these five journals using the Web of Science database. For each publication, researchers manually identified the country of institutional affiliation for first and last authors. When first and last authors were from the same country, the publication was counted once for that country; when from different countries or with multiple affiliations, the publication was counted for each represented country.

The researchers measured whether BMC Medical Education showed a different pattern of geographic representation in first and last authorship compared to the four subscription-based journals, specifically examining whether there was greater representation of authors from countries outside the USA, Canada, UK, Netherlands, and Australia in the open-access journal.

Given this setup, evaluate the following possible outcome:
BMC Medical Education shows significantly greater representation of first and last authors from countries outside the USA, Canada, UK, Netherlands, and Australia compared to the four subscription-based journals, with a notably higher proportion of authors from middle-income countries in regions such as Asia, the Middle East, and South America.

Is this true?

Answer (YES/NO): NO